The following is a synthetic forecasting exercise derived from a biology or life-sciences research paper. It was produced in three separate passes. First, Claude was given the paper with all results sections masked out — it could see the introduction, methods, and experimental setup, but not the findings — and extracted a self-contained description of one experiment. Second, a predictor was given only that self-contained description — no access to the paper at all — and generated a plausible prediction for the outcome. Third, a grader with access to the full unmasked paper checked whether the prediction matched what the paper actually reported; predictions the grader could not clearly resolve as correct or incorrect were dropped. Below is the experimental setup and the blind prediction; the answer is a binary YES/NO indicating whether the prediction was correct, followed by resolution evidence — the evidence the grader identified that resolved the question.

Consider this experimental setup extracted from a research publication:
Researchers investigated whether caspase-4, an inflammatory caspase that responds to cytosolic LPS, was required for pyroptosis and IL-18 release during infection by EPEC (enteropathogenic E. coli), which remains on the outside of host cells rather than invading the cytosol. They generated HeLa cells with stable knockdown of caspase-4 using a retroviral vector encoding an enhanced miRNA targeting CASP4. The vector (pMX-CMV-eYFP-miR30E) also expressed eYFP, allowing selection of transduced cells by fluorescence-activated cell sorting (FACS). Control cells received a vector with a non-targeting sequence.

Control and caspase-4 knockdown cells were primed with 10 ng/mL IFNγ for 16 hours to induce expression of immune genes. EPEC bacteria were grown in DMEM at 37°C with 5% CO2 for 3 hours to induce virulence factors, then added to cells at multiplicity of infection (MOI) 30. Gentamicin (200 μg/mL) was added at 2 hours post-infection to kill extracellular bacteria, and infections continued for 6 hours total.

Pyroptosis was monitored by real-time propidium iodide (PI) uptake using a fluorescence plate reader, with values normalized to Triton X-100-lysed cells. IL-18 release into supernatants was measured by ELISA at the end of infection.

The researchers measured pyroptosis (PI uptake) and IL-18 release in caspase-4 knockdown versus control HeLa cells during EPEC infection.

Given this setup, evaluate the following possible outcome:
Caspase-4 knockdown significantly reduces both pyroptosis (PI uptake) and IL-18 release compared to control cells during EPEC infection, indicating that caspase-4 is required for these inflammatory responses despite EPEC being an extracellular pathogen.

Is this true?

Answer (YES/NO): YES